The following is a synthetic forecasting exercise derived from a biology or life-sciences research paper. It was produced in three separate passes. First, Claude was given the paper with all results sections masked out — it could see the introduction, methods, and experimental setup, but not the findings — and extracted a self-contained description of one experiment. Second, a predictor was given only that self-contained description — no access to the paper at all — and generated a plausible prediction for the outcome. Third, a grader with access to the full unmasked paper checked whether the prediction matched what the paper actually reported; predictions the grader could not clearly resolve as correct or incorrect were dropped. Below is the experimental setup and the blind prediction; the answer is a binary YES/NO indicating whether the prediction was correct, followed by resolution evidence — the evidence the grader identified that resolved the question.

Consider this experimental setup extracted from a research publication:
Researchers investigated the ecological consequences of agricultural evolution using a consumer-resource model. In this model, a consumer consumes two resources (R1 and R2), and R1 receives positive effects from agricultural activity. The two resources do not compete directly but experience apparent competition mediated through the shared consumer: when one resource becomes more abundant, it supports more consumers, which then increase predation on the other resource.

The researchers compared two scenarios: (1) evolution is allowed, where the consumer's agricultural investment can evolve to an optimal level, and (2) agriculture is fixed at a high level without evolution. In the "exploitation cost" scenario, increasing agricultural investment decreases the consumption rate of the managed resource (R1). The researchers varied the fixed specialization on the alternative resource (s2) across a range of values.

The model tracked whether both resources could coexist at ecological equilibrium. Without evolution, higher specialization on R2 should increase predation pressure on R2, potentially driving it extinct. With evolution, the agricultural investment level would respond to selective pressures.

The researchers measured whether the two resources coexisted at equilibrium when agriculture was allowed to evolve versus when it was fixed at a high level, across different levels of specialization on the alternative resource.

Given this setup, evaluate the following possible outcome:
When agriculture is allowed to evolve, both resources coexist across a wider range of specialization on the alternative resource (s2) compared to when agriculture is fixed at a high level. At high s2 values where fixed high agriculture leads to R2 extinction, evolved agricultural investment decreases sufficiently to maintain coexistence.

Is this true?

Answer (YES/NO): YES